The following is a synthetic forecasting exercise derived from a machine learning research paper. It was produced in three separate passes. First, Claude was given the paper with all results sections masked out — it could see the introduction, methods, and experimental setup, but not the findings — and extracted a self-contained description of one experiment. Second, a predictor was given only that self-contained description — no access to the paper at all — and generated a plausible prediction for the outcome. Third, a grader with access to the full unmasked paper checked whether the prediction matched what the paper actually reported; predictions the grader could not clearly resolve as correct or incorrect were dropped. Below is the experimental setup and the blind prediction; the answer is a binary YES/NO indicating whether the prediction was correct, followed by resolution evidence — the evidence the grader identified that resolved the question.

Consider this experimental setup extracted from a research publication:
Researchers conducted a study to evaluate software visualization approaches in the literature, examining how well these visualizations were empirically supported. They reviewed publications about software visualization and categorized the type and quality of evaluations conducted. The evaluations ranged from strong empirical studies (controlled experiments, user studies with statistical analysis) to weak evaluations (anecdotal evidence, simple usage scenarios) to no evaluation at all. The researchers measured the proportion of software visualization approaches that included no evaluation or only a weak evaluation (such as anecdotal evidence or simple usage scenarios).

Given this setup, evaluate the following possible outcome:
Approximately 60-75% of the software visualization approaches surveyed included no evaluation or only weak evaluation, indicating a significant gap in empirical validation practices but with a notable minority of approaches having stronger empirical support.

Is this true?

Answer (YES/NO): YES